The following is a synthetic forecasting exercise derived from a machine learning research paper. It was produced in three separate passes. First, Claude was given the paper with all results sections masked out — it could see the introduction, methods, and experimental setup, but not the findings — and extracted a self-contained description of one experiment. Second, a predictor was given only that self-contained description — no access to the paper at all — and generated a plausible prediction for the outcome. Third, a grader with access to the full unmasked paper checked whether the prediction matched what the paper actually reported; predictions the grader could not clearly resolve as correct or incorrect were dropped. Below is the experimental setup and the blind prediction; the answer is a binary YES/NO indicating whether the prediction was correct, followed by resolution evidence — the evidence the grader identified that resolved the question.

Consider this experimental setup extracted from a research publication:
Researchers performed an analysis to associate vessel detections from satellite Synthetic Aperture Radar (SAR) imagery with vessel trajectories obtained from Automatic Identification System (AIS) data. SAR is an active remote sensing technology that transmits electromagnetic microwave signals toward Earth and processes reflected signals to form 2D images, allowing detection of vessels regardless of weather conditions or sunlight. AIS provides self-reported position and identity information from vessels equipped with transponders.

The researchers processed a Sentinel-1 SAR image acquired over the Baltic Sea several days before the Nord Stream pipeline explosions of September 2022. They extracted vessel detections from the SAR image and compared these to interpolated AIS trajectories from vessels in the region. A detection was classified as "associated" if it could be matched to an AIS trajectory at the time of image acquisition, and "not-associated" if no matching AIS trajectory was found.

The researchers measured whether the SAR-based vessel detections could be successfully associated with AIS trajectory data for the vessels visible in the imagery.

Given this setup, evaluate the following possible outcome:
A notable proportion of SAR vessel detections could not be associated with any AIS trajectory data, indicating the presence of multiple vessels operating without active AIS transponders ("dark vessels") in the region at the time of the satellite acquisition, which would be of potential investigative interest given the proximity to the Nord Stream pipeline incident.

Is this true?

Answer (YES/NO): NO